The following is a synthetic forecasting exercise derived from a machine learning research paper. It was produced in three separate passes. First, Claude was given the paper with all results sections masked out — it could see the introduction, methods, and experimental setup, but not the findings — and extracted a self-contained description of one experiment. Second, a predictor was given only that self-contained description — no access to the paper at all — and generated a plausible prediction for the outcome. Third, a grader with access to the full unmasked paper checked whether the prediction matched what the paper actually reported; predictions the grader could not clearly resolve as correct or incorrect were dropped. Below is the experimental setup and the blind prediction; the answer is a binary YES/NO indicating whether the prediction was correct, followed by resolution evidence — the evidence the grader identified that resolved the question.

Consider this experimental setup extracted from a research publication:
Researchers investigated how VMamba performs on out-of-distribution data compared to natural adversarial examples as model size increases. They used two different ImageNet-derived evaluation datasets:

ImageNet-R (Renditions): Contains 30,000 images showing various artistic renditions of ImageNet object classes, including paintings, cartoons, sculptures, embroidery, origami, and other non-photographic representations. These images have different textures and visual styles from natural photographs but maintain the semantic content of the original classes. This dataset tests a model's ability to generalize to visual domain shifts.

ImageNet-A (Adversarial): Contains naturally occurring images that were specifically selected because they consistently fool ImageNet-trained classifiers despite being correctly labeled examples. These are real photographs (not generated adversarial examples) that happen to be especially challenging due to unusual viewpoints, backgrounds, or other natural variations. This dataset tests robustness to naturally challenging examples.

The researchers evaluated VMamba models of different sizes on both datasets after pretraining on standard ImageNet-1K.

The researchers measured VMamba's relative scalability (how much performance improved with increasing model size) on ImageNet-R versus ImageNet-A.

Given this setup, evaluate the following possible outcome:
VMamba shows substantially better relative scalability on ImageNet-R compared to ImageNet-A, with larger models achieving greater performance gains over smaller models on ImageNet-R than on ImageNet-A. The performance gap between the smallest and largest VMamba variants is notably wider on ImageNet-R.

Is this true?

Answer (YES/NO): NO